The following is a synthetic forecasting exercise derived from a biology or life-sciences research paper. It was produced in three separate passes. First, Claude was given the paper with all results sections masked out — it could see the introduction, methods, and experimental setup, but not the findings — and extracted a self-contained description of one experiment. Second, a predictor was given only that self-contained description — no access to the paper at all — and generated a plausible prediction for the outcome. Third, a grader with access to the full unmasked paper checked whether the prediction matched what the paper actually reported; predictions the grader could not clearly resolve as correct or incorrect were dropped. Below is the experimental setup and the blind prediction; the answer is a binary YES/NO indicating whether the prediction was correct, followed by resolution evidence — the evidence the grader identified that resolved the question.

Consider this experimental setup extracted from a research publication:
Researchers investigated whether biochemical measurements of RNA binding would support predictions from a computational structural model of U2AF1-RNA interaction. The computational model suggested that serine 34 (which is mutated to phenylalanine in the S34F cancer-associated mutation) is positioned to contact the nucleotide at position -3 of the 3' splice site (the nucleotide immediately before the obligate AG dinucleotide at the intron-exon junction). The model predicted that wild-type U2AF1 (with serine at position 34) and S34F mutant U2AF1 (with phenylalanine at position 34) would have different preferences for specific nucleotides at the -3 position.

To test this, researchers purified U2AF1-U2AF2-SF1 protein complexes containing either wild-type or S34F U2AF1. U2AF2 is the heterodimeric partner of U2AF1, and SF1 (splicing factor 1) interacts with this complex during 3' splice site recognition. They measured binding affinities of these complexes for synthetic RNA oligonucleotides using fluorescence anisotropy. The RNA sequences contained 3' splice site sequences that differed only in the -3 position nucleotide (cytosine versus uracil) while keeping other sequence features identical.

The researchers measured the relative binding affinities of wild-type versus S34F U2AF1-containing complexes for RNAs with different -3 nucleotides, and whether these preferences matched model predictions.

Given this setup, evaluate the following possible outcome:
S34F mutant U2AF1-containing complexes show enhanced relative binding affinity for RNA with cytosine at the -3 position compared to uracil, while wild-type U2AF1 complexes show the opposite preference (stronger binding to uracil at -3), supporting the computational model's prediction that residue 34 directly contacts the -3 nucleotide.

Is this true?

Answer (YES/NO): YES